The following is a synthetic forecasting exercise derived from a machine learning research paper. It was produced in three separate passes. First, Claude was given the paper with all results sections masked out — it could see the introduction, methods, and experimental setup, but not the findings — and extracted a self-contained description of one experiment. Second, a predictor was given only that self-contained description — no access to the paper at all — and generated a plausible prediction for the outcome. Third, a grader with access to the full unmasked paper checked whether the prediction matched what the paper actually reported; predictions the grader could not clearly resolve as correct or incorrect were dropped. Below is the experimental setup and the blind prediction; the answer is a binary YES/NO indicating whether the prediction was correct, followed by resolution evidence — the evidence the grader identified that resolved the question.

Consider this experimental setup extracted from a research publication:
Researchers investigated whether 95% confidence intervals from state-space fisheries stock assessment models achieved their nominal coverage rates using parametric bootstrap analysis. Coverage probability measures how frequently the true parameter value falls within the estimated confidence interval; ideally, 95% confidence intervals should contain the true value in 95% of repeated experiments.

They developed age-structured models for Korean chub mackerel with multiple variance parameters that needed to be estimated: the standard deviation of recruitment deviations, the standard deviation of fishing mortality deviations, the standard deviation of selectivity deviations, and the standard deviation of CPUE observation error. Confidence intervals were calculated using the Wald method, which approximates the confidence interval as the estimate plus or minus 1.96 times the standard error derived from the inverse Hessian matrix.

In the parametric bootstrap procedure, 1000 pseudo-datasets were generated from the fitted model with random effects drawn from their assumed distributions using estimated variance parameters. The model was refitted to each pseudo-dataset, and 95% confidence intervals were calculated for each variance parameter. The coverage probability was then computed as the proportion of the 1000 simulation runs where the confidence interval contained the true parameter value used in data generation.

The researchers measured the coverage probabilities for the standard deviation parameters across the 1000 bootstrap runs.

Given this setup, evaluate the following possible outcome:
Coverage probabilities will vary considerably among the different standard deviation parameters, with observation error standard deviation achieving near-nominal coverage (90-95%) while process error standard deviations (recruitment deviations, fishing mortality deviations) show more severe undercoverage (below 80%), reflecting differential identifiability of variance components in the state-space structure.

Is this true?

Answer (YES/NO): NO